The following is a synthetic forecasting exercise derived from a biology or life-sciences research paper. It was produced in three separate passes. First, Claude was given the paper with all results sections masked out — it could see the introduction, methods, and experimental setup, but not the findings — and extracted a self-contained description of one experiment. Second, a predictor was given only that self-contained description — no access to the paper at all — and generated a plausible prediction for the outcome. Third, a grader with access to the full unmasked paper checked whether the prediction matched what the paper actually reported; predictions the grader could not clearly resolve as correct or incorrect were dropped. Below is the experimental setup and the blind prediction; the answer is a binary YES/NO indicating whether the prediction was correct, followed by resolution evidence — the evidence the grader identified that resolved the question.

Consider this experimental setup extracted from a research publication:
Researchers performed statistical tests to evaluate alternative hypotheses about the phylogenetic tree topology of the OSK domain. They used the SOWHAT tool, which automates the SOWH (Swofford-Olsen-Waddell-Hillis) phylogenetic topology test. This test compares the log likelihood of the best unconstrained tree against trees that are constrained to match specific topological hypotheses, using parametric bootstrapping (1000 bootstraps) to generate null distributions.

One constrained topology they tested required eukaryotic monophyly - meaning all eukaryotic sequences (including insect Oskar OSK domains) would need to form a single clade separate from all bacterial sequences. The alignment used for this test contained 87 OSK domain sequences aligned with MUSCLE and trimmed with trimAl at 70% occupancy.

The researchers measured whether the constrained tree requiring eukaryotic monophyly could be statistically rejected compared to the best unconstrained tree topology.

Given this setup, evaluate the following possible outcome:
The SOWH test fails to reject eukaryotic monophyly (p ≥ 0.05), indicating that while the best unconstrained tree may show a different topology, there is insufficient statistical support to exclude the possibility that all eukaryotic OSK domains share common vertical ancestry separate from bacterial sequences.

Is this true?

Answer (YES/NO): NO